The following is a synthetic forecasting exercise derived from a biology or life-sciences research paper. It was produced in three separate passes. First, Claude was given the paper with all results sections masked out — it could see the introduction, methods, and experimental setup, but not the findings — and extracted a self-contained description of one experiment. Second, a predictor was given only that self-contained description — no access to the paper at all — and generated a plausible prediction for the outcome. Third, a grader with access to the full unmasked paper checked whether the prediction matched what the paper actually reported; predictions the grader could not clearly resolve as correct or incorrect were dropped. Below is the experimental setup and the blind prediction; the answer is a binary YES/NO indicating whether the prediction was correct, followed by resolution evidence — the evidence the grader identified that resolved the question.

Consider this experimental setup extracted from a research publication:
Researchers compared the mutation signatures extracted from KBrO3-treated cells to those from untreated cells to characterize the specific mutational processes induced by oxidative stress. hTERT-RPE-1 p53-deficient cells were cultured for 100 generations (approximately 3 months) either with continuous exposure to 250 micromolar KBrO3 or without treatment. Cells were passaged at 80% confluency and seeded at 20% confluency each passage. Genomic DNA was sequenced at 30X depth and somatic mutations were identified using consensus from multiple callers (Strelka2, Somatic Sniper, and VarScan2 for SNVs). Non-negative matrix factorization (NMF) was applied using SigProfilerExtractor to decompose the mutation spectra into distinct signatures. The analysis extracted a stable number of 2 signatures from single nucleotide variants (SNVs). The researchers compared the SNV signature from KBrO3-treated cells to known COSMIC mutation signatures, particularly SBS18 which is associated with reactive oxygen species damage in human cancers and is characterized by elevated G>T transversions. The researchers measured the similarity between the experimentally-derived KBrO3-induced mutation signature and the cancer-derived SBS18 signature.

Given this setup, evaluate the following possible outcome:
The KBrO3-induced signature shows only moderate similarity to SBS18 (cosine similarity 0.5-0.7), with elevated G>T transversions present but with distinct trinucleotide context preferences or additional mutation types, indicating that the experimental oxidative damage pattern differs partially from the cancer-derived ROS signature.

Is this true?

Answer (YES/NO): NO